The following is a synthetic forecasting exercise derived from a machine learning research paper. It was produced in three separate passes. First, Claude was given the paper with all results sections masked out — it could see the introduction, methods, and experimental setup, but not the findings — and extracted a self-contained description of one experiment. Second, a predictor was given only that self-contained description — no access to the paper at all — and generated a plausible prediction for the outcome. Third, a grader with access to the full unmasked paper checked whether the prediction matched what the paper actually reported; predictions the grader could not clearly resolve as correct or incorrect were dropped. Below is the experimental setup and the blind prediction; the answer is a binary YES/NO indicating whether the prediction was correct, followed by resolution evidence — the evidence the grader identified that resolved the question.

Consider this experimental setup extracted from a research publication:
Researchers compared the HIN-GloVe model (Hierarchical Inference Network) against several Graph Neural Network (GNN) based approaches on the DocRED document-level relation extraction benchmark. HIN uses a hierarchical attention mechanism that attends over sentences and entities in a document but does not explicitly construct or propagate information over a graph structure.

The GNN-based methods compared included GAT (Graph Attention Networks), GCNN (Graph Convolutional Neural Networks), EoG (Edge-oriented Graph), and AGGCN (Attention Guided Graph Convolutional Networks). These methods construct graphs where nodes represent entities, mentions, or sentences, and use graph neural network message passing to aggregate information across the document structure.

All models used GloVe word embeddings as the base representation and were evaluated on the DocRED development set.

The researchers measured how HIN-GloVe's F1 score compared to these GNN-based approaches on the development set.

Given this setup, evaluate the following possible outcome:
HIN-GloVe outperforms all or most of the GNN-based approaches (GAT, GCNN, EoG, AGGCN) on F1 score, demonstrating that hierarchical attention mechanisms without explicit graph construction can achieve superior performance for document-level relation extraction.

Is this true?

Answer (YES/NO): YES